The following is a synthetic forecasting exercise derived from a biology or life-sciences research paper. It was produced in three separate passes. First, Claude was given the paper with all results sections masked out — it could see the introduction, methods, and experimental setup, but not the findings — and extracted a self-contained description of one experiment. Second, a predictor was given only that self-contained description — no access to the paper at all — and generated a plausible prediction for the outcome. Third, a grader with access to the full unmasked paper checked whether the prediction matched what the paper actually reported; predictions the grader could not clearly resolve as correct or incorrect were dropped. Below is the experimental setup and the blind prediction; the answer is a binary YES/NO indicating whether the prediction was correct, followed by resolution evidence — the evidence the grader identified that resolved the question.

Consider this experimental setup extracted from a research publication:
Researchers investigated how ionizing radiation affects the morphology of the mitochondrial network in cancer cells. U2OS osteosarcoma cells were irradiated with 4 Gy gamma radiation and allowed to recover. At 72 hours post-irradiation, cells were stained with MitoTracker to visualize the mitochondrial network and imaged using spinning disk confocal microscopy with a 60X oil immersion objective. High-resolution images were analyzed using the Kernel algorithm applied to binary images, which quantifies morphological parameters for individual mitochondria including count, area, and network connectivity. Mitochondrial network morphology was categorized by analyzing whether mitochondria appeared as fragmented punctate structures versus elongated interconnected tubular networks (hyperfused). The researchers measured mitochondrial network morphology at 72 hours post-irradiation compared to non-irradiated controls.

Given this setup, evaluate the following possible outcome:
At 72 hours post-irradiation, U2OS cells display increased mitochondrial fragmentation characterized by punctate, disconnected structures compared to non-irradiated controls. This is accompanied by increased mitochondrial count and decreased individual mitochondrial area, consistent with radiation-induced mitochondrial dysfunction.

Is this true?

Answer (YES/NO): NO